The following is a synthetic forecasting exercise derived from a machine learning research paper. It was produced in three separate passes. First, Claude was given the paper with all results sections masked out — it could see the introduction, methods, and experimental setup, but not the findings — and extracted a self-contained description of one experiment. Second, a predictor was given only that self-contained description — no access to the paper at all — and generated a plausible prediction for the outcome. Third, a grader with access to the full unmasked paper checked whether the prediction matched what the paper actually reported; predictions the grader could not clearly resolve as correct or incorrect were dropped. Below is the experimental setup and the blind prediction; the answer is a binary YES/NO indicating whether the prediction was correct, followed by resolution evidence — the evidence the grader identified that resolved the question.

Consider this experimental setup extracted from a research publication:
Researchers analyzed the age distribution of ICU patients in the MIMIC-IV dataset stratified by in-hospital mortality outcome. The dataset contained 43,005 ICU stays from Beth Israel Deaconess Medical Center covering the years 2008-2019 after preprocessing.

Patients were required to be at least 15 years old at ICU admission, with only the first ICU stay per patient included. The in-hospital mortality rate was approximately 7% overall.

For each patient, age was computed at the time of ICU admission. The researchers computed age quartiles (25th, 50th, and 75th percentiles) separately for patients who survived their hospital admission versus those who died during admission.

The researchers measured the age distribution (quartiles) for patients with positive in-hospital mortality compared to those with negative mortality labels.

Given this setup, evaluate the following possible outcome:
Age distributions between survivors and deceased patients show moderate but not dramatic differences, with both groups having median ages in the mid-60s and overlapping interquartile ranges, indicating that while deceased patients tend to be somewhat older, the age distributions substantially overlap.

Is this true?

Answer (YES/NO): NO